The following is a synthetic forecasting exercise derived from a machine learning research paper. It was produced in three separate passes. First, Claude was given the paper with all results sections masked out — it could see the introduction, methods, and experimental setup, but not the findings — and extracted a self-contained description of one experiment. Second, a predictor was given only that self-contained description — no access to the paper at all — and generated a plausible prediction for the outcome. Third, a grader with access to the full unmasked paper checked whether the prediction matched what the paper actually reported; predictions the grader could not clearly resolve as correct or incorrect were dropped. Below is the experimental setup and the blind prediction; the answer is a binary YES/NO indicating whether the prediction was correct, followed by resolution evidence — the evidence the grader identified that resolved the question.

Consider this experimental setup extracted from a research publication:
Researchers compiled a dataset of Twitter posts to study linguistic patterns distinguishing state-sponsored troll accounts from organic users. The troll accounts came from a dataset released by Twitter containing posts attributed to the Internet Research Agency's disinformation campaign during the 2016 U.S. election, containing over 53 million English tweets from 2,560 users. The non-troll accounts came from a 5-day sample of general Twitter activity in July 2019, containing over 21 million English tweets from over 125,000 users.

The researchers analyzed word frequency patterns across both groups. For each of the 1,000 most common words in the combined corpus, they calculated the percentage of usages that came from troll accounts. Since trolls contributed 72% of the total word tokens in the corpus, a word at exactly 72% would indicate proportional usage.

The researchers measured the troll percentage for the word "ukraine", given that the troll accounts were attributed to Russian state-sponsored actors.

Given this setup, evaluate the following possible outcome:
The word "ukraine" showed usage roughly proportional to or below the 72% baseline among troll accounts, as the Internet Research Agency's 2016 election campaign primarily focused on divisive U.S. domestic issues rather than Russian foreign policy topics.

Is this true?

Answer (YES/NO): NO